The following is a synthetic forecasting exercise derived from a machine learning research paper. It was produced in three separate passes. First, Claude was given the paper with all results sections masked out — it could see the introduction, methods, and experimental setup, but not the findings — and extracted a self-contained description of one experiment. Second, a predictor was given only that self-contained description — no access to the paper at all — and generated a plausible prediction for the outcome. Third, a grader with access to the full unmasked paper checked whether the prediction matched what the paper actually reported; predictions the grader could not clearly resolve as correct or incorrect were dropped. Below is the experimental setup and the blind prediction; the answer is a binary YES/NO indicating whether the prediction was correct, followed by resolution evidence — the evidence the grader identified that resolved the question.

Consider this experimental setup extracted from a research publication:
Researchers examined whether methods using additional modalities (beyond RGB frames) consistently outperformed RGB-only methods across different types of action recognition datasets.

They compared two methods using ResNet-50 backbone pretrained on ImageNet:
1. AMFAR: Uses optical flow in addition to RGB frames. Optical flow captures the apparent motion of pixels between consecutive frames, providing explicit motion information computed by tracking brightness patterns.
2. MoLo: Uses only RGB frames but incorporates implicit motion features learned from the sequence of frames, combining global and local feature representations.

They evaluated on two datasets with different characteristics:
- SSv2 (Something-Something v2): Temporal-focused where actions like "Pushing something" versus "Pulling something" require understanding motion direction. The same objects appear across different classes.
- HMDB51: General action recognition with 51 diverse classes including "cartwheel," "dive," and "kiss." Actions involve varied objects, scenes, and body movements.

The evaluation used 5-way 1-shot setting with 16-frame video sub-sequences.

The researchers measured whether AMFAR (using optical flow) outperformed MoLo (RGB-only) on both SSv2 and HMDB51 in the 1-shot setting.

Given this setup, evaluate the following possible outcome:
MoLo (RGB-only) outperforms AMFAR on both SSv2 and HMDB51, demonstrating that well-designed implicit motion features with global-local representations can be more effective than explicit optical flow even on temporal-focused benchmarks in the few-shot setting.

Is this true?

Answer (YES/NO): NO